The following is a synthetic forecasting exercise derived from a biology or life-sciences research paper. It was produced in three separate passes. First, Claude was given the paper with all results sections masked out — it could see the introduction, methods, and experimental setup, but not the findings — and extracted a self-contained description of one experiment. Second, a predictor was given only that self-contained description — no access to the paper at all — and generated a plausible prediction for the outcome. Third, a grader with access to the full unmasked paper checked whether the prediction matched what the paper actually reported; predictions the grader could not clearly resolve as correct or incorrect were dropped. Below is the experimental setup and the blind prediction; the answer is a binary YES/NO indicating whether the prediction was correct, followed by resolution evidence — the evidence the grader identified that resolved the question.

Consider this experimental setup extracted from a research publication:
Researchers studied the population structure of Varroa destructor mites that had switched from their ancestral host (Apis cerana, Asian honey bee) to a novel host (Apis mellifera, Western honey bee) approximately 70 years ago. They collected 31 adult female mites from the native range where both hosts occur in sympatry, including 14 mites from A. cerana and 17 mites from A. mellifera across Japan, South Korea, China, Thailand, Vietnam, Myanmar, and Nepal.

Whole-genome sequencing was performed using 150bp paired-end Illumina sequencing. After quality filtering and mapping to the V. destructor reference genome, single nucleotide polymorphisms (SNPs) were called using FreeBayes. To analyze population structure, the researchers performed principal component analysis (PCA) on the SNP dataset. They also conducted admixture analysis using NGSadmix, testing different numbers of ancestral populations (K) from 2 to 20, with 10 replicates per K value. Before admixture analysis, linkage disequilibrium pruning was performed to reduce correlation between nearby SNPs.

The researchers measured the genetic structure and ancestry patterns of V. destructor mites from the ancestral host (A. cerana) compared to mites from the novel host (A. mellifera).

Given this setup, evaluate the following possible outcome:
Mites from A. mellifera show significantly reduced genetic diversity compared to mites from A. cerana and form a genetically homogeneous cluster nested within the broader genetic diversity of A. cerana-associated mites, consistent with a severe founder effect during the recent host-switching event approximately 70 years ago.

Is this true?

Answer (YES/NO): NO